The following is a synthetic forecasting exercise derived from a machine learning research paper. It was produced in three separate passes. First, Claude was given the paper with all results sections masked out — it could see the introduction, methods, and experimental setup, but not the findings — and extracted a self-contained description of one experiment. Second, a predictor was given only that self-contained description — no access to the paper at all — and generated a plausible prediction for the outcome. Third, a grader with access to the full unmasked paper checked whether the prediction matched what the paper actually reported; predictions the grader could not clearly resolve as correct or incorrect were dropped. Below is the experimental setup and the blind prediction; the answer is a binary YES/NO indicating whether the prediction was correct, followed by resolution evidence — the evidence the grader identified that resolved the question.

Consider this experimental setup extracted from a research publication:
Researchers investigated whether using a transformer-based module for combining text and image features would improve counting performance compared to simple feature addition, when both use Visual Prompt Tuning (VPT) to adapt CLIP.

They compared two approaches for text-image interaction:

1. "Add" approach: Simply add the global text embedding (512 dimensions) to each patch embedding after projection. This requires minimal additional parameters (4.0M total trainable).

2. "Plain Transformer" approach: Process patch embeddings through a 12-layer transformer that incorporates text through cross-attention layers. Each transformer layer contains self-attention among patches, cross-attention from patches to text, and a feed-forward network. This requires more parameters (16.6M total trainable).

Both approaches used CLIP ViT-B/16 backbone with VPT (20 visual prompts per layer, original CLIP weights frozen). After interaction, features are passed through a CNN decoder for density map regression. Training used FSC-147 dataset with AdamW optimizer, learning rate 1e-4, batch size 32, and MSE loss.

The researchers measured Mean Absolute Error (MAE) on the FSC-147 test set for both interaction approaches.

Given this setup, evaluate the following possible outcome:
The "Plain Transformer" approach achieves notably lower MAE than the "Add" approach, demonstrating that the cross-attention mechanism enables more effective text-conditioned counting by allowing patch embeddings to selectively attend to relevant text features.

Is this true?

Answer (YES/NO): YES